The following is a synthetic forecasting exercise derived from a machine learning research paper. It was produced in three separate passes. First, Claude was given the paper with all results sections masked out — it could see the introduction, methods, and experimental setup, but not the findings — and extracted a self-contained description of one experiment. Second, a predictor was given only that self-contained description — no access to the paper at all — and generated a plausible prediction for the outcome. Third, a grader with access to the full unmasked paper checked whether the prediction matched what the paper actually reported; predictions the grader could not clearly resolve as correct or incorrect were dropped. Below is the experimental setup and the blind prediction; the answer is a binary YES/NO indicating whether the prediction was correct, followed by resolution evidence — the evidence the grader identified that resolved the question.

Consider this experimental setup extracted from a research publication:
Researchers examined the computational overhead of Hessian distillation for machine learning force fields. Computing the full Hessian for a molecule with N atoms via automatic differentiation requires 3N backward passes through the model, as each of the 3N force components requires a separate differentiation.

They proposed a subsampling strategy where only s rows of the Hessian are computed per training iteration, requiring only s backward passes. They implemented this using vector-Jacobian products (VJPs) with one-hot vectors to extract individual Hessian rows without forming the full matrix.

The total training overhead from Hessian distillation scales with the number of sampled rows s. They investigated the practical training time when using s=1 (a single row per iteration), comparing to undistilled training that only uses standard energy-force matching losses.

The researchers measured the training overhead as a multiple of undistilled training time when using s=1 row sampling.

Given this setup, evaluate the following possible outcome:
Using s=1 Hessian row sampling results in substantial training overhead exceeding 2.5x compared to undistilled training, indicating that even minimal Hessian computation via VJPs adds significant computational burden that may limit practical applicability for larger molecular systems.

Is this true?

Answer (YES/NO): NO